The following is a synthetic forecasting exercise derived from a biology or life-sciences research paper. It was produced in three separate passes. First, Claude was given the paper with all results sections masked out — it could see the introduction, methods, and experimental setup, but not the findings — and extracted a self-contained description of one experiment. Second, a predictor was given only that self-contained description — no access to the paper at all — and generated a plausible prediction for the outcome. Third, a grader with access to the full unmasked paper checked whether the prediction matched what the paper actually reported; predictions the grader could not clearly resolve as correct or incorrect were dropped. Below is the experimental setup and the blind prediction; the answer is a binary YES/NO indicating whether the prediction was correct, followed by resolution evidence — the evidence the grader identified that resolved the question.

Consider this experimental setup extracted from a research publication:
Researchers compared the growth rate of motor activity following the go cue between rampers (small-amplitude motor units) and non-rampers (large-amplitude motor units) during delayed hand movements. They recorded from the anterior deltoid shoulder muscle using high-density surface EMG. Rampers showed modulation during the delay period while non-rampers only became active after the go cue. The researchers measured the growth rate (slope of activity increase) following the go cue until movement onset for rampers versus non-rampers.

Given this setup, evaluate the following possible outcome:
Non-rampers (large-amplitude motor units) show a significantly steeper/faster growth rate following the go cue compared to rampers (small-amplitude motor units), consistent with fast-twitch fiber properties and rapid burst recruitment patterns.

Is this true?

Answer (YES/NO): YES